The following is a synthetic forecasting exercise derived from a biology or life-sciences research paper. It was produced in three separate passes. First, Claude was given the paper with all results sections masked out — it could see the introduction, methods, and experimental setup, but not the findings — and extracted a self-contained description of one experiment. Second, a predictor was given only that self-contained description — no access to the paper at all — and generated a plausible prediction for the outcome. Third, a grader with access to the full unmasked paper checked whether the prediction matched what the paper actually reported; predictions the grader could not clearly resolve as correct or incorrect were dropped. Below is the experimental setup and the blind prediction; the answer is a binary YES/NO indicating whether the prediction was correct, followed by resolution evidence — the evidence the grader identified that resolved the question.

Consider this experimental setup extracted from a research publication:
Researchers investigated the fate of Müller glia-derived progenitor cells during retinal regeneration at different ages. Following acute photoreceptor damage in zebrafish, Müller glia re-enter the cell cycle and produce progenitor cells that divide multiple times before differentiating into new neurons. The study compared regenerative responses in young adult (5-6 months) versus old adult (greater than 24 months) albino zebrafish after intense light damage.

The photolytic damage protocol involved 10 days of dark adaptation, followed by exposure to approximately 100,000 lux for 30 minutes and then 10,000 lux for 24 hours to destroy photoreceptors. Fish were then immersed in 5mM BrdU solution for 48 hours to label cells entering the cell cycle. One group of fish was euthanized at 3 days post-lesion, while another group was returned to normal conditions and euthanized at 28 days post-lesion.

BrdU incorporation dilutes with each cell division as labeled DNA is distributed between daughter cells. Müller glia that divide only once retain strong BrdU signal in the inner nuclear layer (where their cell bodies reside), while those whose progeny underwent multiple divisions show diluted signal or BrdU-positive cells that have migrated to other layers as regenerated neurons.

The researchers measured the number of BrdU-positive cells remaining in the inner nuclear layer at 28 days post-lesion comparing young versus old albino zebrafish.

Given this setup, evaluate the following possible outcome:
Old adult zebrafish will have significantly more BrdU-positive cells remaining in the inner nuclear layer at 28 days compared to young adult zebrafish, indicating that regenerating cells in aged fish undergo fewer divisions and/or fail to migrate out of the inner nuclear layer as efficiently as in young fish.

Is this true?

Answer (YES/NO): NO